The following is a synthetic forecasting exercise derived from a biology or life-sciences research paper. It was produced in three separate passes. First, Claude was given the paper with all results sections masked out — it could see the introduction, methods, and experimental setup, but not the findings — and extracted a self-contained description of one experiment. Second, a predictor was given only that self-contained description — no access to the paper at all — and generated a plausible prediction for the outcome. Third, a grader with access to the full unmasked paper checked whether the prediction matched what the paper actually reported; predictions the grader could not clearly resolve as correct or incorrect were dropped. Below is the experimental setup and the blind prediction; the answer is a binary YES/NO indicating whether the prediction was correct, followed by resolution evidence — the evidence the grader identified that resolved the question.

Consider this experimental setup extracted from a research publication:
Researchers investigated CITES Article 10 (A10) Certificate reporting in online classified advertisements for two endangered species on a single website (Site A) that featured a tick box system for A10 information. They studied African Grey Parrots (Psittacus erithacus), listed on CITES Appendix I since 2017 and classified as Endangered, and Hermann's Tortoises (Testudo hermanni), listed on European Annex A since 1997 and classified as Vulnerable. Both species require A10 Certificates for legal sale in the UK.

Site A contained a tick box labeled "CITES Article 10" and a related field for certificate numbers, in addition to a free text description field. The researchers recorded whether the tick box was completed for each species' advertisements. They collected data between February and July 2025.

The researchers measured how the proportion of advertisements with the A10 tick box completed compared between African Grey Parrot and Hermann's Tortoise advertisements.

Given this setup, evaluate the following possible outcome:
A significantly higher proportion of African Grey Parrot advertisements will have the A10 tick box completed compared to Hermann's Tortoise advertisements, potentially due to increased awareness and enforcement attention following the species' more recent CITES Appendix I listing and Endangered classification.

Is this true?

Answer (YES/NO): NO